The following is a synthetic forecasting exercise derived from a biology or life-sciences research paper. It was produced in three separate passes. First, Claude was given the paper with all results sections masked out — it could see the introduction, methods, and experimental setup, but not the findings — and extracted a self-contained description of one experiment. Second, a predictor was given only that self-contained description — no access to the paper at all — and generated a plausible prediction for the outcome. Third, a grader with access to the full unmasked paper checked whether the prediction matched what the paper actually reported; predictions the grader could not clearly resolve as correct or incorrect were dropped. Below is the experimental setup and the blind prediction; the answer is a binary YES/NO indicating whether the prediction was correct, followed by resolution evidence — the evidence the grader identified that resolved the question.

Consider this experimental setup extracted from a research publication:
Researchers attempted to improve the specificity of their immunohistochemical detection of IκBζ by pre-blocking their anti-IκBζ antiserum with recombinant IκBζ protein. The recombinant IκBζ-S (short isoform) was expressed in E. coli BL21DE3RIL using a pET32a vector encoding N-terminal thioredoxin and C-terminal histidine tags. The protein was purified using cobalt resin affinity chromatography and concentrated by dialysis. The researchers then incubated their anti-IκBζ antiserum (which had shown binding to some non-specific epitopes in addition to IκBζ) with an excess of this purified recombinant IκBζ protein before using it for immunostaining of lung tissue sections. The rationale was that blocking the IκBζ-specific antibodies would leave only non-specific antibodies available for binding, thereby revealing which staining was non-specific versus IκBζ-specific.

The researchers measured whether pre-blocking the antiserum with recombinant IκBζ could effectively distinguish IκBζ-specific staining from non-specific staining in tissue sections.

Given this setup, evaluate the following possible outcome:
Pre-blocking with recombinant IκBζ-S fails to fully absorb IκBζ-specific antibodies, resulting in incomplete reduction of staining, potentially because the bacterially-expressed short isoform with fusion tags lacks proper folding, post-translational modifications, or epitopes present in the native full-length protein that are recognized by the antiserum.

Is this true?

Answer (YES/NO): NO